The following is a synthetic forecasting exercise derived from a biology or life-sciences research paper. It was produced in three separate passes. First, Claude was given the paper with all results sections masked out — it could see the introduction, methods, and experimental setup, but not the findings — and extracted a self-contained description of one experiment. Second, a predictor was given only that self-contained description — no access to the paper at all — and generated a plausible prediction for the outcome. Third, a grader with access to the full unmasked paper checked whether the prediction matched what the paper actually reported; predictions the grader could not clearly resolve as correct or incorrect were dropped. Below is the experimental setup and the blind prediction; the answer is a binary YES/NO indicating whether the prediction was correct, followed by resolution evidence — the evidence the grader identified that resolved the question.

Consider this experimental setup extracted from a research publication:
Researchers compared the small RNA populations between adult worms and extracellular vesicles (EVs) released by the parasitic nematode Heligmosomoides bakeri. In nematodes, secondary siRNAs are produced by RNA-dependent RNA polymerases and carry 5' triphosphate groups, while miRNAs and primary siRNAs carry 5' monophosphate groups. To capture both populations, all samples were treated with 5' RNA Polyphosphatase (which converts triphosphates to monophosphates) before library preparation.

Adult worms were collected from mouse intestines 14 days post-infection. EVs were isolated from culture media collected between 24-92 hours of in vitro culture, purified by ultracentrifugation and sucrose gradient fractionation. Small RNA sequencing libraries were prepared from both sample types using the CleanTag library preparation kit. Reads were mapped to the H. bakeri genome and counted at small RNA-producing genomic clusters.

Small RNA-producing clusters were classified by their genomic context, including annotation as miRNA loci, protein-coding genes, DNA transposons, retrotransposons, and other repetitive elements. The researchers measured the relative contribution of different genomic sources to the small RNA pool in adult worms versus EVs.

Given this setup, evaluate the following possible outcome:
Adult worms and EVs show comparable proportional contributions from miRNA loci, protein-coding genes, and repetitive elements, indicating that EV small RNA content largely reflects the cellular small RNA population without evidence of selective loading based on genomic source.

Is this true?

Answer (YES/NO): NO